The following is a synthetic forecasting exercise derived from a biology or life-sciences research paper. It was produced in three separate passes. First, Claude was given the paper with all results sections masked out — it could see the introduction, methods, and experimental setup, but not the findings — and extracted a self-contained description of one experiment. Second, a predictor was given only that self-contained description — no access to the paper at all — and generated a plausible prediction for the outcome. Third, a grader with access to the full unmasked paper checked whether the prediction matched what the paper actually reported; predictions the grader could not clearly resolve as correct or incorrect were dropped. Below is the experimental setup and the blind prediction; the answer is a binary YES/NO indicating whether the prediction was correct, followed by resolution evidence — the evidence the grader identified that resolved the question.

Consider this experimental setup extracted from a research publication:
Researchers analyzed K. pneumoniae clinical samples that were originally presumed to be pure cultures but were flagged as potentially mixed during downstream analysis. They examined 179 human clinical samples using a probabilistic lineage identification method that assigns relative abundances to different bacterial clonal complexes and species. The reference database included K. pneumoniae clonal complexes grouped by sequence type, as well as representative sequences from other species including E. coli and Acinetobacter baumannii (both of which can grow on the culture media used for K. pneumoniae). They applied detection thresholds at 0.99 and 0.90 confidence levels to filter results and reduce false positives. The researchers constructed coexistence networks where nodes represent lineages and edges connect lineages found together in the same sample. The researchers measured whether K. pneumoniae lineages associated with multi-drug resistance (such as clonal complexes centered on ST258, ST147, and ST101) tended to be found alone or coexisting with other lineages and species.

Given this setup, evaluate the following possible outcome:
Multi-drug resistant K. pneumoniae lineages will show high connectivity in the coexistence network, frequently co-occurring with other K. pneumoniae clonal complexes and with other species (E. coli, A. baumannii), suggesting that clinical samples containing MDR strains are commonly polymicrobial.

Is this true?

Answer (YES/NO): YES